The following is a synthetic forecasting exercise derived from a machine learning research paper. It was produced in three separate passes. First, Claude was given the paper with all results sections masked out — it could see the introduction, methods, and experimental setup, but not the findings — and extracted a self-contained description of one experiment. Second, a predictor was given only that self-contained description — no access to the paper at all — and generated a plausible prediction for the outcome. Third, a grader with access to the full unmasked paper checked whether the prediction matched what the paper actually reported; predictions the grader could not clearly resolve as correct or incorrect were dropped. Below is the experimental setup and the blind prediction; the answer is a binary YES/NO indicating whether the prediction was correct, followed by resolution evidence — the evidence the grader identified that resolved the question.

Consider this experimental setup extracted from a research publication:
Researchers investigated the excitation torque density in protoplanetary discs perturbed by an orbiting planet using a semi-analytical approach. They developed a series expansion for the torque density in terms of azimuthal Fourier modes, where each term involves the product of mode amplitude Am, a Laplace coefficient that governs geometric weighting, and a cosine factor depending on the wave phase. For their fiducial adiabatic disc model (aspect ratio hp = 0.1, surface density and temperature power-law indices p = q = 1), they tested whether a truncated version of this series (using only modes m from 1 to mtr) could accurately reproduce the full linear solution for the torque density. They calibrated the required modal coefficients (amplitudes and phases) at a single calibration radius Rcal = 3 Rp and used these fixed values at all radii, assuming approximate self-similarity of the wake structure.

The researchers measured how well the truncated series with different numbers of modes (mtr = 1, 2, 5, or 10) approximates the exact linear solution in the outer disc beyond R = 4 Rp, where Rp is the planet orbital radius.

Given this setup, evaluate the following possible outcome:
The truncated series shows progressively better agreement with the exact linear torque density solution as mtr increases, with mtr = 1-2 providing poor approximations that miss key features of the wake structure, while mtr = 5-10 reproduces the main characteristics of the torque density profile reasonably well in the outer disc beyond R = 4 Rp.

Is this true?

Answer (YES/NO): NO